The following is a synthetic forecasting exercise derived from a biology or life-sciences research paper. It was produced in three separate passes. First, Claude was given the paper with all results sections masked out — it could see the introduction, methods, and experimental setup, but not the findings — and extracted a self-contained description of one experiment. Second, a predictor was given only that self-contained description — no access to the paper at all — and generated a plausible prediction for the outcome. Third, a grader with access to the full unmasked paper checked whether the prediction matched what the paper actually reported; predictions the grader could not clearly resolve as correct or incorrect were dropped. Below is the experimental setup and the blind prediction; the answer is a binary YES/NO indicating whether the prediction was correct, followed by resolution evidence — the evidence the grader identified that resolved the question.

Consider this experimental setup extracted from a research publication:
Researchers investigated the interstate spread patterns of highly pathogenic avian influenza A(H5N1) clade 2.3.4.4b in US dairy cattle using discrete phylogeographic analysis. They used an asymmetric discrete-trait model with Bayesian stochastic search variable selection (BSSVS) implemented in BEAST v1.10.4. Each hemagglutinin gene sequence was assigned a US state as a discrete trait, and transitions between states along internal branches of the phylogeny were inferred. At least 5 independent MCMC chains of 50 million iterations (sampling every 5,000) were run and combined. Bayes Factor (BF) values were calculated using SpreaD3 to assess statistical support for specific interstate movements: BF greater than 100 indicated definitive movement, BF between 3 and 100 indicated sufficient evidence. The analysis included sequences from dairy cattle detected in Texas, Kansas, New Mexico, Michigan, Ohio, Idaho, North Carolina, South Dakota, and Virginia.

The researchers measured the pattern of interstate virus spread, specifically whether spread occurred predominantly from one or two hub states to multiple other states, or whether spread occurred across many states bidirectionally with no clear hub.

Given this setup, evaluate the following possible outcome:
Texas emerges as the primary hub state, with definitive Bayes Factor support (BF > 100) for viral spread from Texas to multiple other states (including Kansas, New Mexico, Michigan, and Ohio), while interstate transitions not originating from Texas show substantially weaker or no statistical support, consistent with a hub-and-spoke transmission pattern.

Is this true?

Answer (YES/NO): NO